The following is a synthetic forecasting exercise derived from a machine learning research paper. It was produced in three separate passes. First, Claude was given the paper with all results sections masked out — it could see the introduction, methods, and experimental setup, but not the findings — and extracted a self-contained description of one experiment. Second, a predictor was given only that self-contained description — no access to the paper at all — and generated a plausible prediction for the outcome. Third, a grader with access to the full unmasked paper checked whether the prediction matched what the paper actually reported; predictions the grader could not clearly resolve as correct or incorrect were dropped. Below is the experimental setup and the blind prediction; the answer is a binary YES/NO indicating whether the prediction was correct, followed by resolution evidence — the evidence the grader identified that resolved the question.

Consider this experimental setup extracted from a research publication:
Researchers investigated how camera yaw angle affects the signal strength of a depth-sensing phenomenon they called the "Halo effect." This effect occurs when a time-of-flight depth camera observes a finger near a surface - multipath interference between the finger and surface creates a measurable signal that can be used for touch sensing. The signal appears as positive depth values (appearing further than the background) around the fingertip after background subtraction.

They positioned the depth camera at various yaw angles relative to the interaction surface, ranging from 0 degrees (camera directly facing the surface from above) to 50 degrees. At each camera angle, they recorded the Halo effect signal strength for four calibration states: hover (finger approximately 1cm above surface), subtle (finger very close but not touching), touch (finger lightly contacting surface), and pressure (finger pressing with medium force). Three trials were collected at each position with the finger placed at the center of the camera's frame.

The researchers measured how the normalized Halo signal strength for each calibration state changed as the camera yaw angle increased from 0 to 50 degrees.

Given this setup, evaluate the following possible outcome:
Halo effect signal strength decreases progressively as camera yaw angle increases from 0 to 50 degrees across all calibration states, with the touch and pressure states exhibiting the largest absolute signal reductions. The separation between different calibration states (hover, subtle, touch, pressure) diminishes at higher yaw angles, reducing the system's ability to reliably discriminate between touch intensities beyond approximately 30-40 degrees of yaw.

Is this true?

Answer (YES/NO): NO